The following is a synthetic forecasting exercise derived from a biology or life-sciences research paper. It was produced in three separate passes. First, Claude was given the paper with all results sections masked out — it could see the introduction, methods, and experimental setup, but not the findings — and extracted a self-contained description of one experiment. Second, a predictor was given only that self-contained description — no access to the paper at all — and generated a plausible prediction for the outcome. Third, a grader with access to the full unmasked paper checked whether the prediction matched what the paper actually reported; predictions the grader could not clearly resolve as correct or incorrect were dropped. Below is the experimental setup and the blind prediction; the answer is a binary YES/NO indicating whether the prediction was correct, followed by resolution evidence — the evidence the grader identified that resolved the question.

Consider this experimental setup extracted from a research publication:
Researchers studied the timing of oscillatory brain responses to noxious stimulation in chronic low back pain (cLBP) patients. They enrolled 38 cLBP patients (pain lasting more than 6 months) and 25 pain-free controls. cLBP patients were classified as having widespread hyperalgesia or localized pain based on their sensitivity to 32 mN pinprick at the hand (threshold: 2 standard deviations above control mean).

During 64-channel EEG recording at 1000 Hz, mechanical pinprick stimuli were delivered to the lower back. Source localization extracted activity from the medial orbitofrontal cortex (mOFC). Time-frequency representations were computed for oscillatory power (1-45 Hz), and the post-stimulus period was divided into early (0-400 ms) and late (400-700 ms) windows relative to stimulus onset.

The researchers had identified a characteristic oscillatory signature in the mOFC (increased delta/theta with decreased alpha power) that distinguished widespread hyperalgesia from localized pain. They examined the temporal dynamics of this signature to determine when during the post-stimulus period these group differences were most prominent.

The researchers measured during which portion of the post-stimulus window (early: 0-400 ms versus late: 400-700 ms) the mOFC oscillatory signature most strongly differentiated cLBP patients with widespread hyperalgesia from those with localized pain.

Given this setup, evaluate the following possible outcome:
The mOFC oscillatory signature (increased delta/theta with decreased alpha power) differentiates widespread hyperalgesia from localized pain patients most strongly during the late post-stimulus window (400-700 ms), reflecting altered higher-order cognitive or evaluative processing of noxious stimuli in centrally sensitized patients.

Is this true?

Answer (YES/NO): YES